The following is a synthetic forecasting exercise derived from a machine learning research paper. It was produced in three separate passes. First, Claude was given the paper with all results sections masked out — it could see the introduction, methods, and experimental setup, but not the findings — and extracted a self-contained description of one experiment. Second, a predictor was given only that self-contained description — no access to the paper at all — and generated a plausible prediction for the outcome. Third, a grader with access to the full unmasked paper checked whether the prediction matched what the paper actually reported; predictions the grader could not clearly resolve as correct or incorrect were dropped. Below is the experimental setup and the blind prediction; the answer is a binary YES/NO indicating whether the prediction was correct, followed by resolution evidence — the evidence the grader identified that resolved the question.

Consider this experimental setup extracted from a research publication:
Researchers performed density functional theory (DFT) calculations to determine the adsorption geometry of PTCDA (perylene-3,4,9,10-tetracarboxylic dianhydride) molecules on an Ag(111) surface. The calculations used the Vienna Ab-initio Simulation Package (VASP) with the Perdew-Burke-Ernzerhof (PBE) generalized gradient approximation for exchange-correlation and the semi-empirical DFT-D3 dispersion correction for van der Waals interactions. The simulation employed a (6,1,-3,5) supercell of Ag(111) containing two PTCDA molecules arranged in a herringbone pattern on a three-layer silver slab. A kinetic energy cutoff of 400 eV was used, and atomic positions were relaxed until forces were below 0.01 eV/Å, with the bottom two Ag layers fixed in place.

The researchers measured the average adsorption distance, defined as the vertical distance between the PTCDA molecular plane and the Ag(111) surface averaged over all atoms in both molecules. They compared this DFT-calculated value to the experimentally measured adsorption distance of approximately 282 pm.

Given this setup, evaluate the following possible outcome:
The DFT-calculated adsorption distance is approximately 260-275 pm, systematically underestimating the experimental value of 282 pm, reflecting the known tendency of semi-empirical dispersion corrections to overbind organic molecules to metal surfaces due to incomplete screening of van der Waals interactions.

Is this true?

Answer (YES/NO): NO